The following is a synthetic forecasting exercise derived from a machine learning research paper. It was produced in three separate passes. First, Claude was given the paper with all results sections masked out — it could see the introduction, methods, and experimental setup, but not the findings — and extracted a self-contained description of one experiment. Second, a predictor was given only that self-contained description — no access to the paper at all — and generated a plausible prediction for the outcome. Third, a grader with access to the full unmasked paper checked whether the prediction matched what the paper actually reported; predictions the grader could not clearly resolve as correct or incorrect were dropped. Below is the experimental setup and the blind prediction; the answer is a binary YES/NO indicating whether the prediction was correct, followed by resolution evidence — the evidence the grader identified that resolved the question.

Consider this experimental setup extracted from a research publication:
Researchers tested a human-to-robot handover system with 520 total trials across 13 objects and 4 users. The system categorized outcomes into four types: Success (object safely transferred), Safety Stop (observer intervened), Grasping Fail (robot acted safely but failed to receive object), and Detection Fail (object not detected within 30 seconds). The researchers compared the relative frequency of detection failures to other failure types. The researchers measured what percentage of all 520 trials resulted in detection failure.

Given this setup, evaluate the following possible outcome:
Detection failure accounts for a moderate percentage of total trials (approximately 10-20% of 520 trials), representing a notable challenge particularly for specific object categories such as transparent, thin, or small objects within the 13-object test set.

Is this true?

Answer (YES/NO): NO